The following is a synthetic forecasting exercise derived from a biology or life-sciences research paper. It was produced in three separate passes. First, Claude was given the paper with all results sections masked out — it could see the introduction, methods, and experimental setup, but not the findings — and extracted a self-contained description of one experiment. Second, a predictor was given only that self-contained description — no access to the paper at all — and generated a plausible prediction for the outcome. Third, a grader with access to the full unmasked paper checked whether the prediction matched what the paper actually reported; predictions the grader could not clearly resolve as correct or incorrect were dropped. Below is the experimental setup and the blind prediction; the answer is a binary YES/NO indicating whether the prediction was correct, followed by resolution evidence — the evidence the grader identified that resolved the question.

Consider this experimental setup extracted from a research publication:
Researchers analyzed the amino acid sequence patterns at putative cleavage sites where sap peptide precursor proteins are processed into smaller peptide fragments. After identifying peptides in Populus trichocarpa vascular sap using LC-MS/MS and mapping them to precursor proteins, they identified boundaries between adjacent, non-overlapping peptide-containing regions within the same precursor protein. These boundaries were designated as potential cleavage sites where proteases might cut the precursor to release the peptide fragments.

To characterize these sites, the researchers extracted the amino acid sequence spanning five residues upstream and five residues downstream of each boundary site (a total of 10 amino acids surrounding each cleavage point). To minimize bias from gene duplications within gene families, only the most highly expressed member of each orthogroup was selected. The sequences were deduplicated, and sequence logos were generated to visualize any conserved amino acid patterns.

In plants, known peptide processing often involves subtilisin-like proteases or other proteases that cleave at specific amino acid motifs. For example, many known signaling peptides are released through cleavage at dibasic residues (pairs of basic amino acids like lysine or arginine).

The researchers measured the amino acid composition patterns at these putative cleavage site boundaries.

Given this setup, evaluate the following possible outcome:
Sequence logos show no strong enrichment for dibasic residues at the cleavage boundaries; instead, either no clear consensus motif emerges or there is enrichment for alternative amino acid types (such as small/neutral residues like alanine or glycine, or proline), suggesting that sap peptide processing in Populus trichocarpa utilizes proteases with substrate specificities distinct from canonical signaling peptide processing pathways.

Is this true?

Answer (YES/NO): NO